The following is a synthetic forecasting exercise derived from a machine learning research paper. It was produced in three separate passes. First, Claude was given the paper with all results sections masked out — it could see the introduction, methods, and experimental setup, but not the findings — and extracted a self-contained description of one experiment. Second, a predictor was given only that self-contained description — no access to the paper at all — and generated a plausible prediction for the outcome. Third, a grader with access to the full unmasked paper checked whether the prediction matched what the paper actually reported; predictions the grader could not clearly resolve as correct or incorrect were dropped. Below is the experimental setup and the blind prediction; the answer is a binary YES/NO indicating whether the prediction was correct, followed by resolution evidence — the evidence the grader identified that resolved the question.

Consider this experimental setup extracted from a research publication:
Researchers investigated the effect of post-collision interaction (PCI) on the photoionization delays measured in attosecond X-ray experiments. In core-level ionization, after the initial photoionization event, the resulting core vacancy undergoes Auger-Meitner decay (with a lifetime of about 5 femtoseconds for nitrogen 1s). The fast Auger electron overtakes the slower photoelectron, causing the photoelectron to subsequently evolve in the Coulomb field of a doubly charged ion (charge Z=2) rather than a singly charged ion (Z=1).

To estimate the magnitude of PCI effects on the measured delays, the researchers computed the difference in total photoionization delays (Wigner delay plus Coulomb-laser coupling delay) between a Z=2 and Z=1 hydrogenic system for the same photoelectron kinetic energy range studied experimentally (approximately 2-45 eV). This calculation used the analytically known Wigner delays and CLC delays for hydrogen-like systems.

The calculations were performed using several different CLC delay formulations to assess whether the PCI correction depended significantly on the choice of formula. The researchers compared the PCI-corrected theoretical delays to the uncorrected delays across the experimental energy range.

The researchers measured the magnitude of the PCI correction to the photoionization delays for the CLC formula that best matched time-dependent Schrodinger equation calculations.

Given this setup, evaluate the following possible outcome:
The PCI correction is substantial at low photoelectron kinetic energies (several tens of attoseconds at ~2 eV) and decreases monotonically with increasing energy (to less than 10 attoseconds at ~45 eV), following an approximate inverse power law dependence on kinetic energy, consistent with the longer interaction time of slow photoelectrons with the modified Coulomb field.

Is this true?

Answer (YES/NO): NO